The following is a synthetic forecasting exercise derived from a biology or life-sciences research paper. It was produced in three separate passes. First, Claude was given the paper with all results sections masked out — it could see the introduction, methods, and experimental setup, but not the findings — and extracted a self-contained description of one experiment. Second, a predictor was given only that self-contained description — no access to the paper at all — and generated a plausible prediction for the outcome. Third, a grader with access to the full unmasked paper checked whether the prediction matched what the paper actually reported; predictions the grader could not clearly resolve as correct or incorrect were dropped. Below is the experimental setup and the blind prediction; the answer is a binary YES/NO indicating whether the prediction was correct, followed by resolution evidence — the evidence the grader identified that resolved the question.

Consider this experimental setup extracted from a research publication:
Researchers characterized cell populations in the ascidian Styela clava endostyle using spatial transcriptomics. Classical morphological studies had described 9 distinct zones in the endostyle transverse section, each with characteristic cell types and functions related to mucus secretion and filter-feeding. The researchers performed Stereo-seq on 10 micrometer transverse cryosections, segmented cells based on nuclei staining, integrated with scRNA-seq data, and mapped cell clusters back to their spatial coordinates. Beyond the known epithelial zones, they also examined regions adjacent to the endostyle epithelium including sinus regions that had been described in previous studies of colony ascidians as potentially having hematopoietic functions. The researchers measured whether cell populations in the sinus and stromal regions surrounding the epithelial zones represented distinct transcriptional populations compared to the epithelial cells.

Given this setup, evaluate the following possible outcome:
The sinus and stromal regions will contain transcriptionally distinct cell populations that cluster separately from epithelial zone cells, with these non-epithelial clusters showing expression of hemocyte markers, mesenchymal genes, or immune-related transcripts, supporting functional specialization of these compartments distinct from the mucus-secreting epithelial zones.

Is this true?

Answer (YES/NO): YES